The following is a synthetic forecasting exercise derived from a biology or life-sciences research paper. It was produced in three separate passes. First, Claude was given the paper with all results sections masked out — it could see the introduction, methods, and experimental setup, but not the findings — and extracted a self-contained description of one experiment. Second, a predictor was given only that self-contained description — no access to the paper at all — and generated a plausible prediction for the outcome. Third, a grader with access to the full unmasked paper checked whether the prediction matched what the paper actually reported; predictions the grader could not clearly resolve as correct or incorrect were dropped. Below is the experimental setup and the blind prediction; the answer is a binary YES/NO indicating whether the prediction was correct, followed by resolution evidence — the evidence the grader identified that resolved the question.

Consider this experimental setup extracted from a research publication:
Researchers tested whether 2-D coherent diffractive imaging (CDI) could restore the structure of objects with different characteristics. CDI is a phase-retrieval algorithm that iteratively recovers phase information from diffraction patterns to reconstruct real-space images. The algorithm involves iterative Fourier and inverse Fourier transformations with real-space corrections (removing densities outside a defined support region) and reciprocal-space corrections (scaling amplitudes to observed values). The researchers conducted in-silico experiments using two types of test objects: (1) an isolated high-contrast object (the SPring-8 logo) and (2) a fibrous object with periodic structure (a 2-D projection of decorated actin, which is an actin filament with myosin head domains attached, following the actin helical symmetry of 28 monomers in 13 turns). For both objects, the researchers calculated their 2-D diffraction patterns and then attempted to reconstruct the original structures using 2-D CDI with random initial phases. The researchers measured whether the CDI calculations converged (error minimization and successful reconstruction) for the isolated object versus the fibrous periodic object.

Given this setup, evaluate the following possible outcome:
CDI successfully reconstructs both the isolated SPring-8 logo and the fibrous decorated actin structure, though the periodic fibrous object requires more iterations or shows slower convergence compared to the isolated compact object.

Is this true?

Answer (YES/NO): NO